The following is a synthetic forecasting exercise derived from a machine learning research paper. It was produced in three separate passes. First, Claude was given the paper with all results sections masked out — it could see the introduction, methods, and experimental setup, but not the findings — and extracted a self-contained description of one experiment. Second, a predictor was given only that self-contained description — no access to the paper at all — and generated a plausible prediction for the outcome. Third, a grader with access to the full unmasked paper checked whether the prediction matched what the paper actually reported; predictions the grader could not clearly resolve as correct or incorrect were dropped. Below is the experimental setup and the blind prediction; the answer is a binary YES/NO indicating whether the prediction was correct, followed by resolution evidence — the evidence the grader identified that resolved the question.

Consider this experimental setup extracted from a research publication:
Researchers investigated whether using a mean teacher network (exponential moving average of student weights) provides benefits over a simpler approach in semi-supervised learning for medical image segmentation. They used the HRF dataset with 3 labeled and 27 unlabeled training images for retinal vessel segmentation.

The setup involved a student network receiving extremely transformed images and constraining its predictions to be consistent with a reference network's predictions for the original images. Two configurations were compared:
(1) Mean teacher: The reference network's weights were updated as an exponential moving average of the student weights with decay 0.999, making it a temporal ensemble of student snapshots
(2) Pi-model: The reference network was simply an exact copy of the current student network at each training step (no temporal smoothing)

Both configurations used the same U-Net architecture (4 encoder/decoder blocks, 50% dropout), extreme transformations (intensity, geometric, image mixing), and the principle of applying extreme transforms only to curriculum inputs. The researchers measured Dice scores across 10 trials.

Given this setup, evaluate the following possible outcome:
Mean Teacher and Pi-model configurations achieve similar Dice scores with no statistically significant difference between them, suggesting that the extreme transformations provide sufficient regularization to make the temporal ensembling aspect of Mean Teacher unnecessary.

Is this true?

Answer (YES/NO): NO